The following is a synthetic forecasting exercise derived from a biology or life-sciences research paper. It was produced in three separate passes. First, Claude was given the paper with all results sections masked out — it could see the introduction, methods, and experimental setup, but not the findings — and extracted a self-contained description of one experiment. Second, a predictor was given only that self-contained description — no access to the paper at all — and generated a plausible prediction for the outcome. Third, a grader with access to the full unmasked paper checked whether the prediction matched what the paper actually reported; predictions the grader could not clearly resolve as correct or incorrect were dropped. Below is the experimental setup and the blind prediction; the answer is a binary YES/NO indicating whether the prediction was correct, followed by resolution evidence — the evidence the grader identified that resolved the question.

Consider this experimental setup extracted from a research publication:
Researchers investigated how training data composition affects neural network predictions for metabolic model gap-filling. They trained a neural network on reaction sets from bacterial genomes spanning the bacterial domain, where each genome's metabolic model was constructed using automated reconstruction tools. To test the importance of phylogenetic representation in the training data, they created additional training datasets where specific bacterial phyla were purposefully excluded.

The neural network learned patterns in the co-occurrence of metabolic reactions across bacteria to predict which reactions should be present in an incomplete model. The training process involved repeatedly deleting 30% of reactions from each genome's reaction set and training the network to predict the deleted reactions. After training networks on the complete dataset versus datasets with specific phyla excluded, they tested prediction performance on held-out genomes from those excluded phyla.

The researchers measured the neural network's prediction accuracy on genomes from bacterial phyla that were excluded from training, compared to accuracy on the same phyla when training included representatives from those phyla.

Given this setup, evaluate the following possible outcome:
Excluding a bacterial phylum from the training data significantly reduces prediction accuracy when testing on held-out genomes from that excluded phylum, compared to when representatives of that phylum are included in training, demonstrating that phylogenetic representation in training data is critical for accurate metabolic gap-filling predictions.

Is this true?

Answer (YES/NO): YES